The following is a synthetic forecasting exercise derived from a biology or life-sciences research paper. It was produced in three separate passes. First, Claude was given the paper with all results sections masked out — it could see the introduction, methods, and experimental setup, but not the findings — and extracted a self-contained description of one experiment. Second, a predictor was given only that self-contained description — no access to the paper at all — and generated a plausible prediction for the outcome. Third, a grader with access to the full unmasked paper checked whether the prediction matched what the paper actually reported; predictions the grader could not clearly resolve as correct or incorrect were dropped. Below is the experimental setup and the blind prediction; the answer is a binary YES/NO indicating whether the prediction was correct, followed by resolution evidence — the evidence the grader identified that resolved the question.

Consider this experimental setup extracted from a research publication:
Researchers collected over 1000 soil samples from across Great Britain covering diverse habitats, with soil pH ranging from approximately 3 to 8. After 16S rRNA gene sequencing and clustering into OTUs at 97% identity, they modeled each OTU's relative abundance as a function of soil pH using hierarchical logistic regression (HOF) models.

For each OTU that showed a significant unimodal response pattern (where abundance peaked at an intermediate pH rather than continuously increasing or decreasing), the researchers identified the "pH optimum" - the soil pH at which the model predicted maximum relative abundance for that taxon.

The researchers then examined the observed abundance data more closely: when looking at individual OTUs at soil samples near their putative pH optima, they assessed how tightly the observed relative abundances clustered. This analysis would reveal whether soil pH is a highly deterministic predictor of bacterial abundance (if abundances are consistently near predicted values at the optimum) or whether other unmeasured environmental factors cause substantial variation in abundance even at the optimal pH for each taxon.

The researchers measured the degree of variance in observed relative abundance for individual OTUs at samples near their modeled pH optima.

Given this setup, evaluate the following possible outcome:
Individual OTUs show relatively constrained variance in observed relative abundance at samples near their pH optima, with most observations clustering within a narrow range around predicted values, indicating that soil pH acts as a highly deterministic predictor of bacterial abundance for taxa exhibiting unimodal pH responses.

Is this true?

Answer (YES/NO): NO